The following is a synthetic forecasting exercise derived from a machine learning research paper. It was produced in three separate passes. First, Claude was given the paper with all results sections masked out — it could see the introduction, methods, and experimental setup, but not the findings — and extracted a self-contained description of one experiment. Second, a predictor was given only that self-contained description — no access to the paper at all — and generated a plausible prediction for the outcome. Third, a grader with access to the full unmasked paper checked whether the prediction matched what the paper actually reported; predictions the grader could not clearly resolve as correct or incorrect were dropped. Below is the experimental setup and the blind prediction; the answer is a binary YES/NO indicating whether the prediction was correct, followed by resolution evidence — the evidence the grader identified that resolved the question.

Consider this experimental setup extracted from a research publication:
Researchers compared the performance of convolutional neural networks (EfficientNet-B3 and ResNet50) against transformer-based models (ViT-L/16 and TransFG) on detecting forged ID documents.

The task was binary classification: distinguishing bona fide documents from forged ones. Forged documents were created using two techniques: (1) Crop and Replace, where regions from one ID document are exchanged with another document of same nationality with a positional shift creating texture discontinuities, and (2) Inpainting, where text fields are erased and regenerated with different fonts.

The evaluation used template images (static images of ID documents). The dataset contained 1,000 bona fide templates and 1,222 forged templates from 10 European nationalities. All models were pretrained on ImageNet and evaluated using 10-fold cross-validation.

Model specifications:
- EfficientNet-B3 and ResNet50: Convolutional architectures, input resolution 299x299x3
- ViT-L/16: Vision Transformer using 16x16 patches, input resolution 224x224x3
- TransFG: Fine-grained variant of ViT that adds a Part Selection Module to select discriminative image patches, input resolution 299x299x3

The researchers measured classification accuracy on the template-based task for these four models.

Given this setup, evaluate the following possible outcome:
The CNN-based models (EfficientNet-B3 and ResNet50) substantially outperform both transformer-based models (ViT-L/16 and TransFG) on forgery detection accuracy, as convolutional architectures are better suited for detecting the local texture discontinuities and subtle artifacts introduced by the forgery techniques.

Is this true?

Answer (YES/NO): NO